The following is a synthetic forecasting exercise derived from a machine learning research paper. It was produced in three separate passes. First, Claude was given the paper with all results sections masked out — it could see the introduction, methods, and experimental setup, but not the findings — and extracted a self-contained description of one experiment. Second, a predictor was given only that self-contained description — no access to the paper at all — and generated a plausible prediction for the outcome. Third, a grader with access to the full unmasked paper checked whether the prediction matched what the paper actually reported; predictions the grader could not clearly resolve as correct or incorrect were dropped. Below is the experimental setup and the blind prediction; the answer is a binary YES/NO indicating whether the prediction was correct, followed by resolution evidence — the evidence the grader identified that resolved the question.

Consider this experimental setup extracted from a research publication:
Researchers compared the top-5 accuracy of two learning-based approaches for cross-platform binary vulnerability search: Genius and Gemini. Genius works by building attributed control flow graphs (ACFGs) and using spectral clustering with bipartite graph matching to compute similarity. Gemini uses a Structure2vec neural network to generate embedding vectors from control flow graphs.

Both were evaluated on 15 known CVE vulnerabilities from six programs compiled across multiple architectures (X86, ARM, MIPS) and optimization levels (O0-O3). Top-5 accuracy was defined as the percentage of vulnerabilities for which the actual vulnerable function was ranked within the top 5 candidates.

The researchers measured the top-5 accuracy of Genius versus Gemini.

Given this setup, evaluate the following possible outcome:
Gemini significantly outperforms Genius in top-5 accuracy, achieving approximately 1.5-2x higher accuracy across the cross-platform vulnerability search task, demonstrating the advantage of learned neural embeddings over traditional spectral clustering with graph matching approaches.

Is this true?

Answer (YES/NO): NO